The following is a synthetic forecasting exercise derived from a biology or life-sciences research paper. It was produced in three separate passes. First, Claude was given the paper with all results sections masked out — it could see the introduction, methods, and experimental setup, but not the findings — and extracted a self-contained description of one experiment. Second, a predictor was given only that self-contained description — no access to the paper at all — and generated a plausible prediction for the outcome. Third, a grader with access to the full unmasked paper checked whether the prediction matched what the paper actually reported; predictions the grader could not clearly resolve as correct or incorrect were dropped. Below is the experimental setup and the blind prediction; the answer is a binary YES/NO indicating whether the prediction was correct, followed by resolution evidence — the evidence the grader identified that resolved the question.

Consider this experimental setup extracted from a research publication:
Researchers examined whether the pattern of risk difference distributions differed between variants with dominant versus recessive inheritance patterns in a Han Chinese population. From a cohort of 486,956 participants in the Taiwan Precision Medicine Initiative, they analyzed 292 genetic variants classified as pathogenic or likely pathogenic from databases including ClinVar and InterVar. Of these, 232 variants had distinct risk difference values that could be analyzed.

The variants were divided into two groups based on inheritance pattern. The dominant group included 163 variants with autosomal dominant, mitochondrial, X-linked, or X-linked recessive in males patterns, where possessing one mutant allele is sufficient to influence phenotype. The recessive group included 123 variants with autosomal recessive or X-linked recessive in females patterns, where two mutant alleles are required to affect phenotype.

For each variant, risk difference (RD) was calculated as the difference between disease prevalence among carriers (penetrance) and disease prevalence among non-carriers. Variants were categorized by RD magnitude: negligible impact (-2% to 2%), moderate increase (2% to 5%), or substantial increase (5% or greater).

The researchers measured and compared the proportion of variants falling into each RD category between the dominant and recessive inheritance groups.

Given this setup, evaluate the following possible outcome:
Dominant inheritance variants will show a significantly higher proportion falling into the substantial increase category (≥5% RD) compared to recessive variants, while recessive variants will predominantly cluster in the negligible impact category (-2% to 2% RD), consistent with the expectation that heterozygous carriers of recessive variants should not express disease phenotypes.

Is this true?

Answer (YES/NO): NO